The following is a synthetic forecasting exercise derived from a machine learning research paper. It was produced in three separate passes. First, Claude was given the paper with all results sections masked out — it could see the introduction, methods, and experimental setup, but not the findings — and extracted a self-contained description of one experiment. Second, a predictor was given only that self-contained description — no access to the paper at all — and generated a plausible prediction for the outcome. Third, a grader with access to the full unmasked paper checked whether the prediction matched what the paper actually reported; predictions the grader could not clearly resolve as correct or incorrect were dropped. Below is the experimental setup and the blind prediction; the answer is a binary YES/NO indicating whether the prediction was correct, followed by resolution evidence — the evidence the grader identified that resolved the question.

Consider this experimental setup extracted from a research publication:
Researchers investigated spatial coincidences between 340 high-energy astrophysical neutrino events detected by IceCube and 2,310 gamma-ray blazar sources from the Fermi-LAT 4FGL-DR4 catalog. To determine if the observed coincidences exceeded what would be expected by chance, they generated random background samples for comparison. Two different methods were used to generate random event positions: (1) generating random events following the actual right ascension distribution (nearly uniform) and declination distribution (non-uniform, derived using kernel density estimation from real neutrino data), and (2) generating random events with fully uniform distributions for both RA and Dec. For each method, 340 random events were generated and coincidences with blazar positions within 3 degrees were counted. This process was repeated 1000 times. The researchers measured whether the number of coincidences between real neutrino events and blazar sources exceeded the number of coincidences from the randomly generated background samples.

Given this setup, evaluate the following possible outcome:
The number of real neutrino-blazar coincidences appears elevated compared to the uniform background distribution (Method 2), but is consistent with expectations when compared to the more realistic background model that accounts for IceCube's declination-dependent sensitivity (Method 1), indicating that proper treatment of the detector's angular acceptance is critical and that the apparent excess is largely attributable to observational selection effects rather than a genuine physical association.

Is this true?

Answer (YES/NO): NO